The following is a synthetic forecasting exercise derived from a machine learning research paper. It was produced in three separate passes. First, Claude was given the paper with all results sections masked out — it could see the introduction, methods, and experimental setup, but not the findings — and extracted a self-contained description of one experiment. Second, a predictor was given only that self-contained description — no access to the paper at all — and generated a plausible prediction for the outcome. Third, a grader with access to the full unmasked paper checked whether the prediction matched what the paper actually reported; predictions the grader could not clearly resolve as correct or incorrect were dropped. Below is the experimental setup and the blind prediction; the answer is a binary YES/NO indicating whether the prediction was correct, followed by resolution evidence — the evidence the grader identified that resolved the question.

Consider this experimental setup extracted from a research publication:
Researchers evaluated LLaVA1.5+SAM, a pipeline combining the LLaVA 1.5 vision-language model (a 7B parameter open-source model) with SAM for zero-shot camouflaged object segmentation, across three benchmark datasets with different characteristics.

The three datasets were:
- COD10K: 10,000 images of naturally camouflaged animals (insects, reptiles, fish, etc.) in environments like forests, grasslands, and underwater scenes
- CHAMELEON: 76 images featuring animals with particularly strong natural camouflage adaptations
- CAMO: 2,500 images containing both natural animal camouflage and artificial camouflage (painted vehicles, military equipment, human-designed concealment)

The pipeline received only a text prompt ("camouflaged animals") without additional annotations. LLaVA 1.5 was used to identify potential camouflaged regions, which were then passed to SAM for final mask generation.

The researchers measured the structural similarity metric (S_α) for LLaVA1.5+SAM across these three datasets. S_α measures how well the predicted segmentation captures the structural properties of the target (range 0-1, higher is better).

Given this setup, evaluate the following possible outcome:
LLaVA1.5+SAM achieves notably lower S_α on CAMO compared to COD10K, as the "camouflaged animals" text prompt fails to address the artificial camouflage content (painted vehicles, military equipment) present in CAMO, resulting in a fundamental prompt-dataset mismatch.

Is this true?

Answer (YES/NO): YES